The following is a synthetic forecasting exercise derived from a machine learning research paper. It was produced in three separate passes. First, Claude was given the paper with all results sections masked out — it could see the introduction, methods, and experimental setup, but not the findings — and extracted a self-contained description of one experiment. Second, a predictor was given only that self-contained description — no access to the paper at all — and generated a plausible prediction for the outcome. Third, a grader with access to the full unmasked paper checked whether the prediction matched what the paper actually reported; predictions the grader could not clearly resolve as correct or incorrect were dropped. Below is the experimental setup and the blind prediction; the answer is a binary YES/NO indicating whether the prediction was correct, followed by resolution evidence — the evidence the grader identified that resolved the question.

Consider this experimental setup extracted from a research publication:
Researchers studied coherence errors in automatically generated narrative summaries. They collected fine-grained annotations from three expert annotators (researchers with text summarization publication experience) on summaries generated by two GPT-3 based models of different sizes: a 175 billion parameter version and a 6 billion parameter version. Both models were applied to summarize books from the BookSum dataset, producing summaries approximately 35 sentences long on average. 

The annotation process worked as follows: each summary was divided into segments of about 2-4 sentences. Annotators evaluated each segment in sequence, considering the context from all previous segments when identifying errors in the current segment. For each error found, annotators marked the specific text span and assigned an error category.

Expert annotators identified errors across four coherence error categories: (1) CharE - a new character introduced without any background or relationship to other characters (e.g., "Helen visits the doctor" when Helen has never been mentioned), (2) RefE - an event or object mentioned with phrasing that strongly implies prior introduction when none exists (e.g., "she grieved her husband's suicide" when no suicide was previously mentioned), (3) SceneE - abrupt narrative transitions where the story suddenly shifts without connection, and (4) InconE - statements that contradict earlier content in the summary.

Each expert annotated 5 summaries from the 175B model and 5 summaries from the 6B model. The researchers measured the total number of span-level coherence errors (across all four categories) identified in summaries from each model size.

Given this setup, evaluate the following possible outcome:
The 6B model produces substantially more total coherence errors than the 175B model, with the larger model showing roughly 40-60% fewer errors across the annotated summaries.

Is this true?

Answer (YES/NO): NO